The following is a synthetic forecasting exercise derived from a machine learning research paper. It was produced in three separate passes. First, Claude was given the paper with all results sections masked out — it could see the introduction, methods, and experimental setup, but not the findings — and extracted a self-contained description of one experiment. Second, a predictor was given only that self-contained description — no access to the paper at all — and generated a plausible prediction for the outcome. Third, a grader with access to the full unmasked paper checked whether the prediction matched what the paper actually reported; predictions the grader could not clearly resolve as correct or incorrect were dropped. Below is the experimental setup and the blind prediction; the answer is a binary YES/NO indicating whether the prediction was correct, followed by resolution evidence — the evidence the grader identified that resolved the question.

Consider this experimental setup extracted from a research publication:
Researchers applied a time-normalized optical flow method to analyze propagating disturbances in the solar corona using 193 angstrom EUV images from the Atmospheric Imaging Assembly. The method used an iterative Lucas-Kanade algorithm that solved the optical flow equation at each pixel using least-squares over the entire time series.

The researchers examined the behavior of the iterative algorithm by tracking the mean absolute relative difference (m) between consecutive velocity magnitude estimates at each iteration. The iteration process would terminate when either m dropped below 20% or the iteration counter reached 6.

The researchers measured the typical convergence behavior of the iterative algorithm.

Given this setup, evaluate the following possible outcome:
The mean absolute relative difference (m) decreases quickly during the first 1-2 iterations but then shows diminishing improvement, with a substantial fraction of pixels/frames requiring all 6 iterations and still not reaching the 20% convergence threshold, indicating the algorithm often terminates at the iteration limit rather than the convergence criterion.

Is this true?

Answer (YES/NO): YES